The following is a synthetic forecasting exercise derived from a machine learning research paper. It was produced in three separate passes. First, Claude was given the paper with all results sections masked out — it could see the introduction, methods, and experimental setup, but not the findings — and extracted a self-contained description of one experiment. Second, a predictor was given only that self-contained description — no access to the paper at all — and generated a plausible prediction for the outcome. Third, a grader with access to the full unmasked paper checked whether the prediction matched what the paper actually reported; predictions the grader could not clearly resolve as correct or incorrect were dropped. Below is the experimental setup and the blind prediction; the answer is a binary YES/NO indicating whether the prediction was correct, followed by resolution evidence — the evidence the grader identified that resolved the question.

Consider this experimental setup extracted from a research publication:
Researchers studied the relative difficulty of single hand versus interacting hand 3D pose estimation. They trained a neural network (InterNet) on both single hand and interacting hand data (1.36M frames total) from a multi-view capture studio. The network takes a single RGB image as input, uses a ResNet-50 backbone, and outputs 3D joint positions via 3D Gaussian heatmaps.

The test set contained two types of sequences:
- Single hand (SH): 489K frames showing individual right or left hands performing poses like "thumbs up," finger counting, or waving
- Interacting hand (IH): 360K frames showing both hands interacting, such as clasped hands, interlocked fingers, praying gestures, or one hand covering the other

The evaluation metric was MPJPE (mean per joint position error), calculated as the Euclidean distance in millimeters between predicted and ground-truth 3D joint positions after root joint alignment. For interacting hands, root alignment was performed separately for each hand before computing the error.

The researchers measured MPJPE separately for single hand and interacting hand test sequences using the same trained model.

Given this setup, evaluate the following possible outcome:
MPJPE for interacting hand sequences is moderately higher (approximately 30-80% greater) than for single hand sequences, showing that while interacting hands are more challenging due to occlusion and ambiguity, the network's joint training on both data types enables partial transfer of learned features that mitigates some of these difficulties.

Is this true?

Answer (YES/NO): YES